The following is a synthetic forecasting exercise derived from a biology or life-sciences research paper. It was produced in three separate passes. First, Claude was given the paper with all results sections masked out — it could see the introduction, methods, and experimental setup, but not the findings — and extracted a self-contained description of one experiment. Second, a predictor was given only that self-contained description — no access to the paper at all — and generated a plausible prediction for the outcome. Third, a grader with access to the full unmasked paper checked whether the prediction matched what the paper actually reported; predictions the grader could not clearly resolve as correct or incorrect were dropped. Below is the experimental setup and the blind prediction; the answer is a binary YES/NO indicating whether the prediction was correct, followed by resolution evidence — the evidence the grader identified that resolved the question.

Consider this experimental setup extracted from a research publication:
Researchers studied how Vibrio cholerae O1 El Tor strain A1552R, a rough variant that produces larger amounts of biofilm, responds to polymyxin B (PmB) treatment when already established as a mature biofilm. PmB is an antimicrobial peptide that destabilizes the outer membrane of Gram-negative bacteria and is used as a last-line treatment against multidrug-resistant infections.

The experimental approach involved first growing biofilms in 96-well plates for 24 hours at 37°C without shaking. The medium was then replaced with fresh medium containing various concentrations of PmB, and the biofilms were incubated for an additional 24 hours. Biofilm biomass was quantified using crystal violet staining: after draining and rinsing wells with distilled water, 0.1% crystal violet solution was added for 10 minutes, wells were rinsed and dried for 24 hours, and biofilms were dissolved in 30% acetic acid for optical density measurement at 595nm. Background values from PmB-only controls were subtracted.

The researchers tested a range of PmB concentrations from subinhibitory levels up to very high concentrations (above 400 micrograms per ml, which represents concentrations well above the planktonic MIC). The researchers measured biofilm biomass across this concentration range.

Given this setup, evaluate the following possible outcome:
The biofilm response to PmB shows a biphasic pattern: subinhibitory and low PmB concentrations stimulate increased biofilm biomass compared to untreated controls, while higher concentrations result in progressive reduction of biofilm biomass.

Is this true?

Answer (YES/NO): NO